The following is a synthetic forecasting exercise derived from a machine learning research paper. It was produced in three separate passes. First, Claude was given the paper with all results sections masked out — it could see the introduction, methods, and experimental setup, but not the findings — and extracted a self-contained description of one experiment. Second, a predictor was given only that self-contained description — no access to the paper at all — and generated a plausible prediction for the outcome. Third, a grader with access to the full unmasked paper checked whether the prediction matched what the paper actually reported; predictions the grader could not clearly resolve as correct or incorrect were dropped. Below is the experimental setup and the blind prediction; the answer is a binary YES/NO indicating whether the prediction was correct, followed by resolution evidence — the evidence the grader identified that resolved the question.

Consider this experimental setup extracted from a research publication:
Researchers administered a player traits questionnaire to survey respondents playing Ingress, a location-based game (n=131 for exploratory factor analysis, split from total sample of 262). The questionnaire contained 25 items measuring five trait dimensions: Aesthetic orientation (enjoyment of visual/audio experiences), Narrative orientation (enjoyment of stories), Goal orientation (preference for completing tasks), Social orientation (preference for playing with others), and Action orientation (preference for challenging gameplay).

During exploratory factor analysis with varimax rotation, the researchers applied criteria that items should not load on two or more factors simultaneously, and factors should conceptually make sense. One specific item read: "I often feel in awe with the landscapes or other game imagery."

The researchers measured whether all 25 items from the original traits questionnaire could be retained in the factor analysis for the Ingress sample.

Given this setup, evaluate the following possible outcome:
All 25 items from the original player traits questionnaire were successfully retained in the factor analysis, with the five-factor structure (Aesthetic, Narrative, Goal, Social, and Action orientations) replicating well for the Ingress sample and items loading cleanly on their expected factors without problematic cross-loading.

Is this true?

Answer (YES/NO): NO